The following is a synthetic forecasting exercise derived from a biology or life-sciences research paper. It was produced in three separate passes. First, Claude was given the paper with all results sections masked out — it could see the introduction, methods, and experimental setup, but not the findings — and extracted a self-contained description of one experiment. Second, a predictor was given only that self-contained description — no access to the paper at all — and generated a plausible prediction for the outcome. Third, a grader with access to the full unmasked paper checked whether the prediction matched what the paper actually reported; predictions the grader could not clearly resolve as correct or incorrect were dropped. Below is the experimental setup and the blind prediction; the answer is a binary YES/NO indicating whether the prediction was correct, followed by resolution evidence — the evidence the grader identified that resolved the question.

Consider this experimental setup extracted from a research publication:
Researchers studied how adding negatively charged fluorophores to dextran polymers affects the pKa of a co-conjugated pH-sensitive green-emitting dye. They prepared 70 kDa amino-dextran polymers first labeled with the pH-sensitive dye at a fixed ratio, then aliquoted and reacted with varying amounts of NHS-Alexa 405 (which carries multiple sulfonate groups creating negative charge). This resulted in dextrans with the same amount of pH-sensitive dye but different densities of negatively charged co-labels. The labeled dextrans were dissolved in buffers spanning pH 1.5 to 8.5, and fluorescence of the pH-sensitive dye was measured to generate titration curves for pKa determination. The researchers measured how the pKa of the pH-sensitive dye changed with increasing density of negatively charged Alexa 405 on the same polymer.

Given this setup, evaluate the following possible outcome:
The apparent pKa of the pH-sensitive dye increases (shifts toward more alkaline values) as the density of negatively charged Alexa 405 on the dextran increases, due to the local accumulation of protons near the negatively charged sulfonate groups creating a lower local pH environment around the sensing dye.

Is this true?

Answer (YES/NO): NO